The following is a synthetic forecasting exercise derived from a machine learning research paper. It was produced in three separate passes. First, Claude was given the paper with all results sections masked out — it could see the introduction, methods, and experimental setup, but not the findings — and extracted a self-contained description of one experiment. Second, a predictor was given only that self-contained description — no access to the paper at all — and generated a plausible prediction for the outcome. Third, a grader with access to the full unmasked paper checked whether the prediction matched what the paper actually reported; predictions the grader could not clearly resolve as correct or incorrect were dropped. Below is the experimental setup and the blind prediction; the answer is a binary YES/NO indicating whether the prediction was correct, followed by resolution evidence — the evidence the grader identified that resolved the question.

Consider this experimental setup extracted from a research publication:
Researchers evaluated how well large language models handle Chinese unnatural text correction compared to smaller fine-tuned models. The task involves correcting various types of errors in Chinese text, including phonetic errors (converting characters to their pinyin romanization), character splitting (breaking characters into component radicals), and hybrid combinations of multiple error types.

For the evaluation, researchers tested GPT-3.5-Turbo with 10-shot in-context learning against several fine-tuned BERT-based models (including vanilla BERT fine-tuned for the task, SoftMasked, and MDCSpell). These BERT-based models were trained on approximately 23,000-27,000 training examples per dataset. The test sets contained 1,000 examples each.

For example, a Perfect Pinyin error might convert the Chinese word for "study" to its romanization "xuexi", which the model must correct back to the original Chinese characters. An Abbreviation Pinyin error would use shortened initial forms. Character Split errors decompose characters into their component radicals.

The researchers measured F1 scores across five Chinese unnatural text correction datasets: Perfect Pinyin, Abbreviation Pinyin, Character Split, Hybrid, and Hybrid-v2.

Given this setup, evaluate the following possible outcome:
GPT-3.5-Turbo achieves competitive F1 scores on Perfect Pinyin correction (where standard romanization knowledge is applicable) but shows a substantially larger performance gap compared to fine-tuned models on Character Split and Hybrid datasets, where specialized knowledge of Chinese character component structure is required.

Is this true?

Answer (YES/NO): NO